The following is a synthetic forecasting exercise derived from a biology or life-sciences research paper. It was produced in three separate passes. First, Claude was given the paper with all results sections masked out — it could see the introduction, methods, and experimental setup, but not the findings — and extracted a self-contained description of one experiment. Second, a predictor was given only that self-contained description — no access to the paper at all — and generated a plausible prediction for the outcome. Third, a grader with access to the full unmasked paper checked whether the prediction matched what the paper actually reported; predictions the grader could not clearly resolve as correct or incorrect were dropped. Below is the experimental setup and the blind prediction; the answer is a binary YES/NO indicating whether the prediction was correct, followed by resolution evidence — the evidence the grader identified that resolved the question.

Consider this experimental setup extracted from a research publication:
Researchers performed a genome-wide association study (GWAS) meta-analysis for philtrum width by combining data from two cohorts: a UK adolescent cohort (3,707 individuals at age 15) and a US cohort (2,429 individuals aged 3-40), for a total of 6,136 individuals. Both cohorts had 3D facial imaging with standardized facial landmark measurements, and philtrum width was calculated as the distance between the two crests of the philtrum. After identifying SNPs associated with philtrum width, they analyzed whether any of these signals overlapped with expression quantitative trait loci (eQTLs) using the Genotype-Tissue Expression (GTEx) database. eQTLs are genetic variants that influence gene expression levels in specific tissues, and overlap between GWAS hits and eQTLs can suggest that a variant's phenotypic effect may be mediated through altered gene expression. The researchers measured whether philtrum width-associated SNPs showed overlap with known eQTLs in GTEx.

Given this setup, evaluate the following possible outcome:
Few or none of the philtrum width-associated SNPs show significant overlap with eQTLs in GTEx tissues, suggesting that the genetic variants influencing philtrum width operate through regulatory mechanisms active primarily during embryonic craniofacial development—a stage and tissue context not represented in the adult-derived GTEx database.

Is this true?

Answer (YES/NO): NO